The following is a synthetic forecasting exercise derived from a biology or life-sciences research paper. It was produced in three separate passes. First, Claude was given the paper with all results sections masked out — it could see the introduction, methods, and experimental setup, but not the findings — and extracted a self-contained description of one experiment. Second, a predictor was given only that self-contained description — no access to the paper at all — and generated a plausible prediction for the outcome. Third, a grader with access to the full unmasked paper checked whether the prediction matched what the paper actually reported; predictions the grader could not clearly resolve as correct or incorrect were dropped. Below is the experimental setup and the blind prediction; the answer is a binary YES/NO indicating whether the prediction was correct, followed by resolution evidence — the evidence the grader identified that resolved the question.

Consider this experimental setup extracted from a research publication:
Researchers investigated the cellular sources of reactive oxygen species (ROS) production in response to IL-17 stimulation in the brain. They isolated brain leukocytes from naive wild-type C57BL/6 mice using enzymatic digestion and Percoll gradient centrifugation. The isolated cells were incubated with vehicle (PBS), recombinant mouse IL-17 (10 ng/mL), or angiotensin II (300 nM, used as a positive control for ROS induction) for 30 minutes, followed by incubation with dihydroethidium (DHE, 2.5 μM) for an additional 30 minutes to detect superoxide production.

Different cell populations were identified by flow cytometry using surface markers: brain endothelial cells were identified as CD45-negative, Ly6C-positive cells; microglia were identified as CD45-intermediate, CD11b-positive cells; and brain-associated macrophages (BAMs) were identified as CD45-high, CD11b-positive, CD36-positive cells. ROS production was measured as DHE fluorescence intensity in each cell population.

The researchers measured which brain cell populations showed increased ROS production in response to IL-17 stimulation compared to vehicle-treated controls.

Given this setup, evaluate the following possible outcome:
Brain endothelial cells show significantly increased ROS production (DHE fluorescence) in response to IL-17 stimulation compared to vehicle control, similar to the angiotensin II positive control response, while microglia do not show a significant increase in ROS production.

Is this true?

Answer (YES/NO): NO